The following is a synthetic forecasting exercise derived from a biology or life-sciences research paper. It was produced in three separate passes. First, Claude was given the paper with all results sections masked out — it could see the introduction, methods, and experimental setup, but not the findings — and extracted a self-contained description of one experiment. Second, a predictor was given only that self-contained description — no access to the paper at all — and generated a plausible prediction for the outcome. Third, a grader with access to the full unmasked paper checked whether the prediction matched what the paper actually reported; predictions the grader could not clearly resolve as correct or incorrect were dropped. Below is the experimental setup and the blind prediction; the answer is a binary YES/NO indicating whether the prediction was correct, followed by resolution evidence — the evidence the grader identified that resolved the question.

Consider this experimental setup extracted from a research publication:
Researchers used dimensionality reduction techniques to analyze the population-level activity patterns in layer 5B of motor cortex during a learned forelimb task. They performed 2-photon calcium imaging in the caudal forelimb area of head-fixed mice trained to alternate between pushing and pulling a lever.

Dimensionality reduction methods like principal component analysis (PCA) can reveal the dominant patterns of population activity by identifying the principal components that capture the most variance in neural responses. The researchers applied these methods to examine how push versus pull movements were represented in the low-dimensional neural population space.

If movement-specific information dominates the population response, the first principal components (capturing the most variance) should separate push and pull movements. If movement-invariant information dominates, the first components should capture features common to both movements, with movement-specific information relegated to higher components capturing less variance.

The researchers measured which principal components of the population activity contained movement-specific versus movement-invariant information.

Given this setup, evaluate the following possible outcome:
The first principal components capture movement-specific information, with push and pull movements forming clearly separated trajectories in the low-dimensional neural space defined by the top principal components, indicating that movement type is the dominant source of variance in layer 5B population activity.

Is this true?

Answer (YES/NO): NO